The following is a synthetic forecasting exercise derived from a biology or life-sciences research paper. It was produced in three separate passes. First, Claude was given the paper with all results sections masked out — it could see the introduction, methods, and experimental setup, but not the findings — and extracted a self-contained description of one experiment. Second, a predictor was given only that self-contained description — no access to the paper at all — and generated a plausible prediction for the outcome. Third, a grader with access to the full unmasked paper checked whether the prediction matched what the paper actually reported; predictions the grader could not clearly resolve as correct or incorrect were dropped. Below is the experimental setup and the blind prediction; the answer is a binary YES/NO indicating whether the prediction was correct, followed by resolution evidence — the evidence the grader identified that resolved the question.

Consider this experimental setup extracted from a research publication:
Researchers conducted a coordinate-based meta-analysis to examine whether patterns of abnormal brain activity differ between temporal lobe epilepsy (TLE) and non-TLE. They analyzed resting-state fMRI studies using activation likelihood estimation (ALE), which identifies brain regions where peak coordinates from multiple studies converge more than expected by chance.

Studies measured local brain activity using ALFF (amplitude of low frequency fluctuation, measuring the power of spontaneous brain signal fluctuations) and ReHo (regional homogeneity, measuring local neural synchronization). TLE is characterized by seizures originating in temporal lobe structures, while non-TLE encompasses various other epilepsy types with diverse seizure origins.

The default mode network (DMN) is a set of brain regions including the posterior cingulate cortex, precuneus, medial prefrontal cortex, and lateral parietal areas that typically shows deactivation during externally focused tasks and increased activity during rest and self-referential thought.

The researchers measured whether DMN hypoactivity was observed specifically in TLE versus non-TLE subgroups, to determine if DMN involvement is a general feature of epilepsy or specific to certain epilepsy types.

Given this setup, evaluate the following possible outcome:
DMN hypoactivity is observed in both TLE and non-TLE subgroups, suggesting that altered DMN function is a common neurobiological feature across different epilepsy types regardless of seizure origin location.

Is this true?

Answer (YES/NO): YES